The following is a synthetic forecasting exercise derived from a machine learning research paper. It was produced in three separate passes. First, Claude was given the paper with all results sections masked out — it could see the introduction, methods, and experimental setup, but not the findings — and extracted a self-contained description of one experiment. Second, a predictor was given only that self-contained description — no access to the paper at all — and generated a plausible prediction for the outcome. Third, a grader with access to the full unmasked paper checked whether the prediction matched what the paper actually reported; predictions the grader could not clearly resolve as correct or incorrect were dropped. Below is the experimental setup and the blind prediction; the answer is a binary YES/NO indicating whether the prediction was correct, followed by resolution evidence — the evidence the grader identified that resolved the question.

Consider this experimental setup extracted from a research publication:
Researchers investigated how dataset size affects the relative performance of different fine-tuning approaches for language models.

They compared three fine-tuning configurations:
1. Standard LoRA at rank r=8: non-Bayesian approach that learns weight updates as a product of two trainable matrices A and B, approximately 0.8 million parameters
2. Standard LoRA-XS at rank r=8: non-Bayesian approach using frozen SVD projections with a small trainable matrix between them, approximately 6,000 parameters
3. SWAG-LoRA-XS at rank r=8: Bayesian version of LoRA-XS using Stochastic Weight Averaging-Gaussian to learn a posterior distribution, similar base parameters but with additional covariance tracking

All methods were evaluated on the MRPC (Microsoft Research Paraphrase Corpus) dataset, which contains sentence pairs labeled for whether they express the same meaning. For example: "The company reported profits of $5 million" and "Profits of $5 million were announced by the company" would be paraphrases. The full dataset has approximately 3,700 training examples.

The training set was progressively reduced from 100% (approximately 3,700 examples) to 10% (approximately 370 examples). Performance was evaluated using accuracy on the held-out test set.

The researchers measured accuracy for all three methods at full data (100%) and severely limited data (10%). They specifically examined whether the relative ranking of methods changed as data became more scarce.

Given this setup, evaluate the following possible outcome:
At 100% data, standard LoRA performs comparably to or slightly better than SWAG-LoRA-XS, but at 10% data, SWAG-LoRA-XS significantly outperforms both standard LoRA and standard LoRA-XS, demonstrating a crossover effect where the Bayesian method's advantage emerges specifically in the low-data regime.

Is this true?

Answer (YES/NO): NO